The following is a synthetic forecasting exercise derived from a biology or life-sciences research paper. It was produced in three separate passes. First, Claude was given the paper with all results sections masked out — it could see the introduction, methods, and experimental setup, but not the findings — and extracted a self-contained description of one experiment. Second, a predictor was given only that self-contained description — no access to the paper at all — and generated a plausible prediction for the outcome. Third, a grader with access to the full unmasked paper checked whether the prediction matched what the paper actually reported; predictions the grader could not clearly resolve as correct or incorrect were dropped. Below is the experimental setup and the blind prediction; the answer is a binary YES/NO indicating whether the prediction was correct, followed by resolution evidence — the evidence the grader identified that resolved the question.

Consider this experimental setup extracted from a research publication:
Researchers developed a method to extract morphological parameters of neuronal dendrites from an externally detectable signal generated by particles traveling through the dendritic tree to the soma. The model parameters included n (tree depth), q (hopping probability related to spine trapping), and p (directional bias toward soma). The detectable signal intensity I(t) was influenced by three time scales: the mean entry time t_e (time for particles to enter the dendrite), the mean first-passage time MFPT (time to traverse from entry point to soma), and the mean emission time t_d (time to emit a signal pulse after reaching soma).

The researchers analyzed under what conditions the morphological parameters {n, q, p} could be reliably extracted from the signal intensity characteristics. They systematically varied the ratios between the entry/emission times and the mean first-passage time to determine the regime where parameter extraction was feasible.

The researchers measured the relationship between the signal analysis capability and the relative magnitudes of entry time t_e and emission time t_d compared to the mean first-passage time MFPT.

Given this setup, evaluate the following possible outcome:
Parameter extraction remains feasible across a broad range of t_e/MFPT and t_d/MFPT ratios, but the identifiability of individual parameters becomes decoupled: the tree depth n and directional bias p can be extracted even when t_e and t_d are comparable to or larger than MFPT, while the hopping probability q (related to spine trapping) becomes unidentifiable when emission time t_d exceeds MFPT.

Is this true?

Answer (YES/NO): NO